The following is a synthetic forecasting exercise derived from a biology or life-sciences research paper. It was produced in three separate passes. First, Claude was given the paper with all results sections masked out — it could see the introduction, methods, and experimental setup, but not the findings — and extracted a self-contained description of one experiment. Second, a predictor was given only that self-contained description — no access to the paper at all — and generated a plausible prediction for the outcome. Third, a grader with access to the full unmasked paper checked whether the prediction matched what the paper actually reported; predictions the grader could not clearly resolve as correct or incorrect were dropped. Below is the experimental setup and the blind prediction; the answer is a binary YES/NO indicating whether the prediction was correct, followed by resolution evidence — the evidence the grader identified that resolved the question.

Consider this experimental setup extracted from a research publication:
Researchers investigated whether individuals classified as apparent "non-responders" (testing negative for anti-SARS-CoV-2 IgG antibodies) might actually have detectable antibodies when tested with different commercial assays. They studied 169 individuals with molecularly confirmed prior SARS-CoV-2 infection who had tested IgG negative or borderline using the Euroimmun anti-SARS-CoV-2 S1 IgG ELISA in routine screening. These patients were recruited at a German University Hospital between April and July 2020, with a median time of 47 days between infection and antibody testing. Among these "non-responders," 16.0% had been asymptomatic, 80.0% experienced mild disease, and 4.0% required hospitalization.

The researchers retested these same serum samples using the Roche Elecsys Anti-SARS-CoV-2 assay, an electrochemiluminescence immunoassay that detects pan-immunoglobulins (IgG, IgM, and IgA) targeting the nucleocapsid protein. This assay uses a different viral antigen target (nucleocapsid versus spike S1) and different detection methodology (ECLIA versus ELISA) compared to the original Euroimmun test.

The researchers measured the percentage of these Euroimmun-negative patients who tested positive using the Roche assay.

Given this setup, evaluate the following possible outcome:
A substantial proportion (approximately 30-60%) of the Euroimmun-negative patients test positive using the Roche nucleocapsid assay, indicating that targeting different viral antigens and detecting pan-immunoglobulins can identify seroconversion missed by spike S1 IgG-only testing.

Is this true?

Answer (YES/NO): YES